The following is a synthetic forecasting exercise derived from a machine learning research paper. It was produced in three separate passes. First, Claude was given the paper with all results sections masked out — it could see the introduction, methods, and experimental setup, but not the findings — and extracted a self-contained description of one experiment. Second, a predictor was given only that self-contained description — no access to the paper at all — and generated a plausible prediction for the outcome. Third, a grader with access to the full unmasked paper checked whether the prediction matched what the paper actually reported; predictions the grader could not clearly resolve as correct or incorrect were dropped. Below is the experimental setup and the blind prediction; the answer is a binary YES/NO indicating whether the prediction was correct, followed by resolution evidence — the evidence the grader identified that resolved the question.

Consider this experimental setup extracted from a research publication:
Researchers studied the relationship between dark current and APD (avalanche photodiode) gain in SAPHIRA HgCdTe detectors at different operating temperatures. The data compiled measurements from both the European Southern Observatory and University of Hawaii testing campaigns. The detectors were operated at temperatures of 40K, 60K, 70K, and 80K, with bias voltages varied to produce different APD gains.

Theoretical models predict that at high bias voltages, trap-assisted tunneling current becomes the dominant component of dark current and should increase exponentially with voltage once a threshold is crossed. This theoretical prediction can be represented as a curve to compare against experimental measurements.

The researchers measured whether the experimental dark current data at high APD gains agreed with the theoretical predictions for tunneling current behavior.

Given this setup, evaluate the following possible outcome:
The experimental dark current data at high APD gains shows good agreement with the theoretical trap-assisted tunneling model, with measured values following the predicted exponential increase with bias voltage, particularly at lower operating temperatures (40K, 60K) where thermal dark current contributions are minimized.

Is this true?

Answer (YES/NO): YES